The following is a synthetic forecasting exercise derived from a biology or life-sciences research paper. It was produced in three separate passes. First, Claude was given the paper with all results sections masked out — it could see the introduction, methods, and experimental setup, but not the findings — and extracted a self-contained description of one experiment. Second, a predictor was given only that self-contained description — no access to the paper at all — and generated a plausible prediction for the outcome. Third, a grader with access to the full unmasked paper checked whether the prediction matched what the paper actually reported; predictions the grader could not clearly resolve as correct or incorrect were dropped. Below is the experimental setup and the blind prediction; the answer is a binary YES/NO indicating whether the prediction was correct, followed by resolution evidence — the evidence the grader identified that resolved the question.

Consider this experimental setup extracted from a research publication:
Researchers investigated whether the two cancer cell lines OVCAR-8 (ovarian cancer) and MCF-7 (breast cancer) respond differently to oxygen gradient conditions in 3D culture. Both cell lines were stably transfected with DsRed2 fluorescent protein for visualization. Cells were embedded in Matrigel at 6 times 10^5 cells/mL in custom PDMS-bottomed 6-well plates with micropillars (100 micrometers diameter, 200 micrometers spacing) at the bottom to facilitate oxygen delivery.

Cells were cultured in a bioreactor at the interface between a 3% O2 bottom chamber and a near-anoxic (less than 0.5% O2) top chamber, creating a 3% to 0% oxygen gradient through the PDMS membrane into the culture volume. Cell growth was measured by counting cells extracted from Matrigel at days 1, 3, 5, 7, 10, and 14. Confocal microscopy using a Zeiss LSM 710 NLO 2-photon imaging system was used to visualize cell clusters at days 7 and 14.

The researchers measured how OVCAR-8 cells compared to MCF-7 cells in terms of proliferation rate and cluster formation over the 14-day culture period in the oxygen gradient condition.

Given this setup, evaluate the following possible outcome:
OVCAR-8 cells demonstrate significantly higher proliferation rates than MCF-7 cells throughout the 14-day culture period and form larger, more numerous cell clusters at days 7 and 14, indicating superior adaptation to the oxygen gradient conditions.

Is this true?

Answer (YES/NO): NO